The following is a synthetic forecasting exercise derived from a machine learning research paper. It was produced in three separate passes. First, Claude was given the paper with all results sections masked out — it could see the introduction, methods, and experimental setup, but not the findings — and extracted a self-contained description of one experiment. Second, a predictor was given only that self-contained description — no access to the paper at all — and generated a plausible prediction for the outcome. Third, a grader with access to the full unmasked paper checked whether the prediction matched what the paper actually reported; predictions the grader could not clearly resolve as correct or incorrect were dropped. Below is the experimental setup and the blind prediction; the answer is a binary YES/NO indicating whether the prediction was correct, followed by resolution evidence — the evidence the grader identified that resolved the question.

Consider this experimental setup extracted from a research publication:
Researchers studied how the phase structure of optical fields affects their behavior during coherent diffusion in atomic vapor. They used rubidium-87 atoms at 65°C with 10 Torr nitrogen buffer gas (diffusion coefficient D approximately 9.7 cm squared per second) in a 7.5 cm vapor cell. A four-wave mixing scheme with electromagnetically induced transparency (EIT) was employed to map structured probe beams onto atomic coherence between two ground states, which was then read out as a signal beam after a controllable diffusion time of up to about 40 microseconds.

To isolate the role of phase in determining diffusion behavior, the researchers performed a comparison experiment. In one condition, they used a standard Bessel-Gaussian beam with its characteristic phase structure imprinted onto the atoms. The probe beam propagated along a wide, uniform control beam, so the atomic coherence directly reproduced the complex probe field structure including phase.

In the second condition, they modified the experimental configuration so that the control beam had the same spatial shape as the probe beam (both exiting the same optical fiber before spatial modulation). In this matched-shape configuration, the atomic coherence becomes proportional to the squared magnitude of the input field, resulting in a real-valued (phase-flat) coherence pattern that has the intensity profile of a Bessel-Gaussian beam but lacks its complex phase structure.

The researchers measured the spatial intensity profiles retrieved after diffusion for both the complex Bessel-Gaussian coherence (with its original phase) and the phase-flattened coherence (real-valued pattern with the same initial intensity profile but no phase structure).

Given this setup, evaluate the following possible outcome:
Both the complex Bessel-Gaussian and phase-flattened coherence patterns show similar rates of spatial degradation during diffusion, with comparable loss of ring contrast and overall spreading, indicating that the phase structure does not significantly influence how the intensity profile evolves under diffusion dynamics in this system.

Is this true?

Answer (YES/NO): NO